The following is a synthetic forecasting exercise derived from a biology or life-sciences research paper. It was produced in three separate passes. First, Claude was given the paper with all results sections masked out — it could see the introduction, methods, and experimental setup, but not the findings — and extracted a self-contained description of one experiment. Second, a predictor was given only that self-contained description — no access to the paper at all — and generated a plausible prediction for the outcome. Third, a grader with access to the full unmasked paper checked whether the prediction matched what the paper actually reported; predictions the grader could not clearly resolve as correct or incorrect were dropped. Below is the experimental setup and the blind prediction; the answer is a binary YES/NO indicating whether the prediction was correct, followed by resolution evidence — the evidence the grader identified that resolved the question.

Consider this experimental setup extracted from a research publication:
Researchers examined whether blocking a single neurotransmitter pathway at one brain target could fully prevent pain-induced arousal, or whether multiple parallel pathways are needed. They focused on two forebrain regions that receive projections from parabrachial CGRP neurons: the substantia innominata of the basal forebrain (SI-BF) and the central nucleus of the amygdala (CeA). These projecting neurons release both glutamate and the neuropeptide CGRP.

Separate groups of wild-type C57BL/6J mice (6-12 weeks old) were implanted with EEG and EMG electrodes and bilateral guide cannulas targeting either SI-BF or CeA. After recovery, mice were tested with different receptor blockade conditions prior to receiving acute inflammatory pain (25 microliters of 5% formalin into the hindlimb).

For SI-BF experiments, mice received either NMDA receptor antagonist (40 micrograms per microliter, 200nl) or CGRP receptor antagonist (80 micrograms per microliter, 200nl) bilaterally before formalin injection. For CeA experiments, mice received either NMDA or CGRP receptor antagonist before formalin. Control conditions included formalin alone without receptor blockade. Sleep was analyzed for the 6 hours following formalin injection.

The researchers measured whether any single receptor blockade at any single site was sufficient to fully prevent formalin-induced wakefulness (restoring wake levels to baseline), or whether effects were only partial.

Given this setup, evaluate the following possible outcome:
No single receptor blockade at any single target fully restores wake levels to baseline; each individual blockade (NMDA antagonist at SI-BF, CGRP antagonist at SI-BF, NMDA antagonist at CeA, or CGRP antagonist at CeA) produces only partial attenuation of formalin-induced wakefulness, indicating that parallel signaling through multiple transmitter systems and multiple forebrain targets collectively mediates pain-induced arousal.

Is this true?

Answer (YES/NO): NO